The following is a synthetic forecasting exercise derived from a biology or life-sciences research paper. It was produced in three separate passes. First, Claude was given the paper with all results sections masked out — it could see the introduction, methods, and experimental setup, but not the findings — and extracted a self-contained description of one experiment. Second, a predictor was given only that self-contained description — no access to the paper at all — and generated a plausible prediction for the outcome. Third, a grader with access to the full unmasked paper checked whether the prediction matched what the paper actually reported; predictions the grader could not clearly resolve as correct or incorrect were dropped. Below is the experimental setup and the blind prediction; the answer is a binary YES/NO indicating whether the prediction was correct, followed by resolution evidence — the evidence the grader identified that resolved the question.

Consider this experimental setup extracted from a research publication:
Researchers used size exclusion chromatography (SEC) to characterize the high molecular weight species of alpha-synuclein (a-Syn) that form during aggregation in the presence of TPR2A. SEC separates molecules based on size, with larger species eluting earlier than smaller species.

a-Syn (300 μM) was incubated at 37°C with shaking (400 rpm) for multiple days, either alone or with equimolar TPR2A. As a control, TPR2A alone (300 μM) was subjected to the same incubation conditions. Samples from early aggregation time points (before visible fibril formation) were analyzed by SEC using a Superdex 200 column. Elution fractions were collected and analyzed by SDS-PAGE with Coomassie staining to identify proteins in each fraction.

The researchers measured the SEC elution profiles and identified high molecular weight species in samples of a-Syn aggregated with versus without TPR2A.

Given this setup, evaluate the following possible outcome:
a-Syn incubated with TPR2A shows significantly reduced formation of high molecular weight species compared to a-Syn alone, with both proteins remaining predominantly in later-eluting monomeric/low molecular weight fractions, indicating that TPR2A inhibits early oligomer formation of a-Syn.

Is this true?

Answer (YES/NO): NO